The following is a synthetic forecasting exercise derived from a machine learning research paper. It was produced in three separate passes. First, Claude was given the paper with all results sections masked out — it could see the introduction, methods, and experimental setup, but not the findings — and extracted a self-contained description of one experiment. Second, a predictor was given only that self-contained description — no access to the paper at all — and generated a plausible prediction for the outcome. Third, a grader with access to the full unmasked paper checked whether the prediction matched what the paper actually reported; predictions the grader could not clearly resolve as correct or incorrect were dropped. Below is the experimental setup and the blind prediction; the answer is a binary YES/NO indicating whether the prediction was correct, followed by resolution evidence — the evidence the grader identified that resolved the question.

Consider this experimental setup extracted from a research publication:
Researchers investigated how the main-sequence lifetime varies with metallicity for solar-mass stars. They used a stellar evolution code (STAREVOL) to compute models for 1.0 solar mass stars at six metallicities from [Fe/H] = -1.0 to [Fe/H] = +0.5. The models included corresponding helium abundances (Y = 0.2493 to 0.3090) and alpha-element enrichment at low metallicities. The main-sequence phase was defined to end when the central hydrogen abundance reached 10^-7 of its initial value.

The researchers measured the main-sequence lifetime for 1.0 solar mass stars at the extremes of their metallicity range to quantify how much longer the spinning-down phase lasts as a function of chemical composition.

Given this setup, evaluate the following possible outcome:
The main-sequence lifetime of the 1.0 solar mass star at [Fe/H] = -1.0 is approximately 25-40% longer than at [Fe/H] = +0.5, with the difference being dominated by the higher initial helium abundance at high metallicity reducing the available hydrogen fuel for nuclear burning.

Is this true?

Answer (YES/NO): NO